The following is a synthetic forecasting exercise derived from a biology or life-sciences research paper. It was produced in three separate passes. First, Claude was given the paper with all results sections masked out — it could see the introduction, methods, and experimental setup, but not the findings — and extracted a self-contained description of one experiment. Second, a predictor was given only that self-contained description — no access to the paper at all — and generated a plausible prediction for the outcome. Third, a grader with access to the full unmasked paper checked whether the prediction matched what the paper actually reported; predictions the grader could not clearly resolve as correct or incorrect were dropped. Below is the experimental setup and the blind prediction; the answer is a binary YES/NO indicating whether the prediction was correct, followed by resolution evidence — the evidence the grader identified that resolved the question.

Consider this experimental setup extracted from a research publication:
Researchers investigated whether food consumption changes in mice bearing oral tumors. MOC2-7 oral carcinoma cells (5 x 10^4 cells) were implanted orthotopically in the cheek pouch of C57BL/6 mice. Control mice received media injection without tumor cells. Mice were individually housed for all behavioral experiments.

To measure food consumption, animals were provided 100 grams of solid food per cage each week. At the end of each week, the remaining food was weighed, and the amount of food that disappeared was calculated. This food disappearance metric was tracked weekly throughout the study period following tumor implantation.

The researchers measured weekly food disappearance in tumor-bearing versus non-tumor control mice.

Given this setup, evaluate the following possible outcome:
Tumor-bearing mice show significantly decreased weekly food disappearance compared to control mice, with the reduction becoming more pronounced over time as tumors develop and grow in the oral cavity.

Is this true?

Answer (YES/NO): YES